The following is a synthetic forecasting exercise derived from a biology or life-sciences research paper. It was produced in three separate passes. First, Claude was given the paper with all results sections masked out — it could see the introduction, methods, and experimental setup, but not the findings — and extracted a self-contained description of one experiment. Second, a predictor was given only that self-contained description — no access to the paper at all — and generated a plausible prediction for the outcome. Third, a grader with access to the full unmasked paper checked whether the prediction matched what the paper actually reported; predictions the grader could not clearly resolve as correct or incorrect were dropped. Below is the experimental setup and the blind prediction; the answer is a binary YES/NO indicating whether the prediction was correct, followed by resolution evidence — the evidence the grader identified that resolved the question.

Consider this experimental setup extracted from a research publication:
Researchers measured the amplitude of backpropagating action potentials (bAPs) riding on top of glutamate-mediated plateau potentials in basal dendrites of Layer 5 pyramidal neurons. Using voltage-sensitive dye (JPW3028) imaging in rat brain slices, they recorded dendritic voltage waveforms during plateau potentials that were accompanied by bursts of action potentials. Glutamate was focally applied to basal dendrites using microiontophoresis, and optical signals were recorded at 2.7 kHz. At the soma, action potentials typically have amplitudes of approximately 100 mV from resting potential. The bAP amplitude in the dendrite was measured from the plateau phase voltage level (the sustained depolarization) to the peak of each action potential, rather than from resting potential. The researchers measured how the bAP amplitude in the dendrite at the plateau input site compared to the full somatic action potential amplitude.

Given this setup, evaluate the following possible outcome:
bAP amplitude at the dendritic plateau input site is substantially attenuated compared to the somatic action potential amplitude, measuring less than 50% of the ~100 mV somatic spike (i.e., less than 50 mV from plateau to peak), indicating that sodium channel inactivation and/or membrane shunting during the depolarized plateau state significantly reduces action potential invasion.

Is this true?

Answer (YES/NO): YES